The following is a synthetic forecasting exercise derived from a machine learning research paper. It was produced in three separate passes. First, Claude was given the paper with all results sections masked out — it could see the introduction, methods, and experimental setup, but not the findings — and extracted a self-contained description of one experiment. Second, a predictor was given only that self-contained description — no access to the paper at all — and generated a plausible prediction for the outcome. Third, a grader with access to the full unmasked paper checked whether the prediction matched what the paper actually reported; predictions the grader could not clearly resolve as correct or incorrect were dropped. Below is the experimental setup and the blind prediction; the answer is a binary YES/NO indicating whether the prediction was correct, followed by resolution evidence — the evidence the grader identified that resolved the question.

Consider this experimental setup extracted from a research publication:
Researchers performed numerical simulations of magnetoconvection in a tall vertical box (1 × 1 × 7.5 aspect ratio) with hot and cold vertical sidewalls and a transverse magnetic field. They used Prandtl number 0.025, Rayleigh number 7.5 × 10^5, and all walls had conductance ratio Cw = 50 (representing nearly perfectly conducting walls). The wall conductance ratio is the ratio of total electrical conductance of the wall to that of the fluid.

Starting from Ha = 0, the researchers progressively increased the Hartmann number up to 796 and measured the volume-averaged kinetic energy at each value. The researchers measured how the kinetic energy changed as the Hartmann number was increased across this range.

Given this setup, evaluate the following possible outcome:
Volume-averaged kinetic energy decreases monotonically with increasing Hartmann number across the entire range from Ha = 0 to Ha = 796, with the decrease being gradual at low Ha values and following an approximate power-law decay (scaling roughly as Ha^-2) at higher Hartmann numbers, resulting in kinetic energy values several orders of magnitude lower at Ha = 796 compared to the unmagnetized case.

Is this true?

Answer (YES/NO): NO